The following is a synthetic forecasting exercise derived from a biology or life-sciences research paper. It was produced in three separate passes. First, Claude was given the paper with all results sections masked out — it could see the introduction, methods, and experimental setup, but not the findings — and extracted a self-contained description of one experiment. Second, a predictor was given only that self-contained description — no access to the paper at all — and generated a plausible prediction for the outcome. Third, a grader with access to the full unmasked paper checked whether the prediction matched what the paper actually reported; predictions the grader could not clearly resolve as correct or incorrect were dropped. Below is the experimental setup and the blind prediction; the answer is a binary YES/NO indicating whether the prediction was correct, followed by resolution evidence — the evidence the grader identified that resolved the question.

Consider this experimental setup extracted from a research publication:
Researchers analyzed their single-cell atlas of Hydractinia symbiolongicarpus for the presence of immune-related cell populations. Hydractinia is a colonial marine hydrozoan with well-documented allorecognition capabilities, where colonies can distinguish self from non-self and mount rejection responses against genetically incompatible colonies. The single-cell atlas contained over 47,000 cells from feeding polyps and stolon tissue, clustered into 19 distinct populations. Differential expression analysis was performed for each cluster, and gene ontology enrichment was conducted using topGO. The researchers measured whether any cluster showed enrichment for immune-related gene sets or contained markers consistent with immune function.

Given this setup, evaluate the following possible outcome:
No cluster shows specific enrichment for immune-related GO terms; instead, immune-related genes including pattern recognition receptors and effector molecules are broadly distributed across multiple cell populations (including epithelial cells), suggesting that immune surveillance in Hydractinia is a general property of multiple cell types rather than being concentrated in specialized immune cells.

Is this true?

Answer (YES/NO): NO